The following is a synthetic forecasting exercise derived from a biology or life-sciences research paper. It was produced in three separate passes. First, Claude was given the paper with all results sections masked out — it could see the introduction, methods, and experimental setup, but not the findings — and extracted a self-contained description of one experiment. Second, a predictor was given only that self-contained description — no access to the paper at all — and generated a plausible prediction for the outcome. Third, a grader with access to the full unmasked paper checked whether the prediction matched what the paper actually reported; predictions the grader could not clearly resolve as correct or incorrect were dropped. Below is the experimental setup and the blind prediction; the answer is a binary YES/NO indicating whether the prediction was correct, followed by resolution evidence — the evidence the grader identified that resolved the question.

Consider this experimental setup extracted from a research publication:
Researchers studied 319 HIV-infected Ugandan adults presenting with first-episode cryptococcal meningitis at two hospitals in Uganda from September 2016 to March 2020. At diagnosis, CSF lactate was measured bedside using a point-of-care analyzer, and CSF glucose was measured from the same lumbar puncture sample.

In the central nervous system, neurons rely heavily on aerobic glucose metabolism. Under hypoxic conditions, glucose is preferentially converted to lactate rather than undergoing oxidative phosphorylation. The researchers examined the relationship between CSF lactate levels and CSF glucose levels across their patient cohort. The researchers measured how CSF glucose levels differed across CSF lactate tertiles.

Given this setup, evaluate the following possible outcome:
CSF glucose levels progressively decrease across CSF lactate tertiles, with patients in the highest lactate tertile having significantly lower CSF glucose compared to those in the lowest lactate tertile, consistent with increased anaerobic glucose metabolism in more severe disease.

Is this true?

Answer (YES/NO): YES